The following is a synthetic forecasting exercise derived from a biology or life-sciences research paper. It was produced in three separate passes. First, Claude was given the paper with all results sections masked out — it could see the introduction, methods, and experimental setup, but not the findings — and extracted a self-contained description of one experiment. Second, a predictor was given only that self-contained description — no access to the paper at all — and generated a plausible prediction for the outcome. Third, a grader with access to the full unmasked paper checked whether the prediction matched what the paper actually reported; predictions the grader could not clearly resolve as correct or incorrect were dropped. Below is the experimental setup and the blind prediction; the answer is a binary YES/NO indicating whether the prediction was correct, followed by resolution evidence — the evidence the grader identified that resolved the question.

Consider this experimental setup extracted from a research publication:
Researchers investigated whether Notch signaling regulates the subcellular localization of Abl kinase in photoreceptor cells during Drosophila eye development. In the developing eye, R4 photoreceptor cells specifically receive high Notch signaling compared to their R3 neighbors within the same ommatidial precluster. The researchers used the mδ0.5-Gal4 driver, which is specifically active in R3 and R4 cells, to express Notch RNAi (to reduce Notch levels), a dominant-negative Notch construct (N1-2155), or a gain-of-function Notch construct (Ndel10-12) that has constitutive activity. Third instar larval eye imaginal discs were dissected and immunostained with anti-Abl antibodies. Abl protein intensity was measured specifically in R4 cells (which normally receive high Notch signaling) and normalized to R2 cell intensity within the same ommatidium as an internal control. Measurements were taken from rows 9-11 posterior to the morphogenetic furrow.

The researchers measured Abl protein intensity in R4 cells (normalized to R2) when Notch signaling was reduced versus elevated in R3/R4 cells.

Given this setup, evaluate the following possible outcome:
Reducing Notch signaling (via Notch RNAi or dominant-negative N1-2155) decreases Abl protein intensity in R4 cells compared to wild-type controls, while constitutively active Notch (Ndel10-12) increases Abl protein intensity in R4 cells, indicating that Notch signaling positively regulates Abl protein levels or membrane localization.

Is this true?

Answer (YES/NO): NO